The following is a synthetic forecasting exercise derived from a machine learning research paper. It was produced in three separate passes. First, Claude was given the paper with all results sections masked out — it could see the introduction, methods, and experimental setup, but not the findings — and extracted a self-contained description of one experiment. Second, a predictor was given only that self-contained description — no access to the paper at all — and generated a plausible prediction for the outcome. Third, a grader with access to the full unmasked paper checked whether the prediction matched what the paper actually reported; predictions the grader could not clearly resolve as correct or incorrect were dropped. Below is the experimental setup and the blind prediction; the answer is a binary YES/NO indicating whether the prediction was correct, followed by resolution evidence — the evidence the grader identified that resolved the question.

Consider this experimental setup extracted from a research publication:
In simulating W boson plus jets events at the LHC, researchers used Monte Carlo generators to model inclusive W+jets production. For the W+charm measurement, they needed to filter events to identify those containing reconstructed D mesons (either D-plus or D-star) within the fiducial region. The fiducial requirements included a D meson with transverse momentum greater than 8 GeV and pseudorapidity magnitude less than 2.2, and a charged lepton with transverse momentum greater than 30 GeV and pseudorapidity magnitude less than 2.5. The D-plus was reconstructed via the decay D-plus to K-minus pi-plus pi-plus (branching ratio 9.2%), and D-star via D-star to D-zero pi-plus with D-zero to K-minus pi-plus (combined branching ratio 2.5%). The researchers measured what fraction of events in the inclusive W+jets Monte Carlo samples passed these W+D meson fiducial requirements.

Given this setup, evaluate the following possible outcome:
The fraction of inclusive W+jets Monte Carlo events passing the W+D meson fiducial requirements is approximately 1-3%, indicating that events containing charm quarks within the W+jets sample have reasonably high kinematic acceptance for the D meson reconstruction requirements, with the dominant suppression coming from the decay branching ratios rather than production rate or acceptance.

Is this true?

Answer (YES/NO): YES